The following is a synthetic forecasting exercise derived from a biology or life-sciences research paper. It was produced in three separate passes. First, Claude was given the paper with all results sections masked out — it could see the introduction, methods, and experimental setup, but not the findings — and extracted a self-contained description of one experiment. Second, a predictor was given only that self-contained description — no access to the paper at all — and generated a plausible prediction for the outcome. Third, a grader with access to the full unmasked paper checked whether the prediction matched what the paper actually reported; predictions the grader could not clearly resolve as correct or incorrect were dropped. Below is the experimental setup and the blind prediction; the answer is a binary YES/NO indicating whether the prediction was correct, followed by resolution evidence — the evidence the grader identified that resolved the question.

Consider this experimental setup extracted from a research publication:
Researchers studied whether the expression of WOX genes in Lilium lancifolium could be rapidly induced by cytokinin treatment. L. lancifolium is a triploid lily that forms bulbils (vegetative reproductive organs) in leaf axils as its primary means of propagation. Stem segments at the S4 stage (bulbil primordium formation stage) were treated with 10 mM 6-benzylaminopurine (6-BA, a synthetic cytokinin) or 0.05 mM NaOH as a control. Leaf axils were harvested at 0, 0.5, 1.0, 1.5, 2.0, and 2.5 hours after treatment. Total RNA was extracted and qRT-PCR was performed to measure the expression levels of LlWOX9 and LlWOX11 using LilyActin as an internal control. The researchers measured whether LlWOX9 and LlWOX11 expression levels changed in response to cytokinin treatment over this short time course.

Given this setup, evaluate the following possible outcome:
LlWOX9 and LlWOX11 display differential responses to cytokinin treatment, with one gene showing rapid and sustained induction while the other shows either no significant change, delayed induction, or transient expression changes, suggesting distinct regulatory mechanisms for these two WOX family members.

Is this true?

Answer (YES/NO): NO